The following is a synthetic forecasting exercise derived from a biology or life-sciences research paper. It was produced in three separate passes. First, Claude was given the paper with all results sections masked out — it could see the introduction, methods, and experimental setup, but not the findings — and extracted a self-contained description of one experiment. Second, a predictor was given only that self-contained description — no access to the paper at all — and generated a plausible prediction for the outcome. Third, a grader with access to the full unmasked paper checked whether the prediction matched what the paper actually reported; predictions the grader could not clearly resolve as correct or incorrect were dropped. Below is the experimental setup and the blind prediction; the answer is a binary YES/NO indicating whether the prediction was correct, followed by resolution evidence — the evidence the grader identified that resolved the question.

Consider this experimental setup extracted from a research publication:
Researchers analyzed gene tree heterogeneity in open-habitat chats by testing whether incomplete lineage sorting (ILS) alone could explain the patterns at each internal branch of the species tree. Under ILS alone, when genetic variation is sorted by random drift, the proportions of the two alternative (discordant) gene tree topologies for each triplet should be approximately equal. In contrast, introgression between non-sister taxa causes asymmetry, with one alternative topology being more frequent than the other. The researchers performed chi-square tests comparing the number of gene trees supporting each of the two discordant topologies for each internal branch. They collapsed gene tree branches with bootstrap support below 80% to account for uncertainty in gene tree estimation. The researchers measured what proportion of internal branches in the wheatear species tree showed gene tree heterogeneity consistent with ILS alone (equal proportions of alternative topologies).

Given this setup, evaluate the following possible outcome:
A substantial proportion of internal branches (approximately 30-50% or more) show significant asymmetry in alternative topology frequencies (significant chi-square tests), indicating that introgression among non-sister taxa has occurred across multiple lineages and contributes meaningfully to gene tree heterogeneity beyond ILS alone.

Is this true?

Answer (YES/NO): YES